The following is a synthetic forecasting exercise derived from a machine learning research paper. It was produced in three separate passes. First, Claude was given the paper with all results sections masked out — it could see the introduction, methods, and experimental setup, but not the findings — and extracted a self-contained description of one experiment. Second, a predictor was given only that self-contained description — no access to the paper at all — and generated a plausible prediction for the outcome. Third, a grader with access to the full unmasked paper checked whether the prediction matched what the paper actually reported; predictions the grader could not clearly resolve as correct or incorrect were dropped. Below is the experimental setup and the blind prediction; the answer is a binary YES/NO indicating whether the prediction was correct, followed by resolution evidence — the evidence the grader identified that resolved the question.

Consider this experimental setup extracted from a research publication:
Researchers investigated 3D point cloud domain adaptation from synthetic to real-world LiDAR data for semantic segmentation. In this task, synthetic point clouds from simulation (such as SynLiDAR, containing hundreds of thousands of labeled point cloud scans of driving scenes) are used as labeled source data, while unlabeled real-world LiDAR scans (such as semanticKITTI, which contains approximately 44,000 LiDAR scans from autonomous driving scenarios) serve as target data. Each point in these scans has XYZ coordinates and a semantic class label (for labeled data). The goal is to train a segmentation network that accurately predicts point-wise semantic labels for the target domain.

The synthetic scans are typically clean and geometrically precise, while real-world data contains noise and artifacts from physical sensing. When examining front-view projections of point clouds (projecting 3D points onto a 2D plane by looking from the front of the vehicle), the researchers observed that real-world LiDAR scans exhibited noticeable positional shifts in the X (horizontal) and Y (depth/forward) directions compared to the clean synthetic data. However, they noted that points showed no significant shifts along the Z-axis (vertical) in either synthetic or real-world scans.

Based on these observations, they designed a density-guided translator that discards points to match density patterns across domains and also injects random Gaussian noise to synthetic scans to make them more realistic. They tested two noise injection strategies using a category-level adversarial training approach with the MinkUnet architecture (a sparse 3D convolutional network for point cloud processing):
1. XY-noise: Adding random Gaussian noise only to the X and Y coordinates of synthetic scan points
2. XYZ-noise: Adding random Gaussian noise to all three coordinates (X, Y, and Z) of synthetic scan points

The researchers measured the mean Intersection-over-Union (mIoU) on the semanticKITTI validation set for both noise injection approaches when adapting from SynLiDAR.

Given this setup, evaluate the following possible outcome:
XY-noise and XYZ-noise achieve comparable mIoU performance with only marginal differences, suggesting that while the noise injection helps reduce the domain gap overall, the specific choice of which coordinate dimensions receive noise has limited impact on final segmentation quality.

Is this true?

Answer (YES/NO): NO